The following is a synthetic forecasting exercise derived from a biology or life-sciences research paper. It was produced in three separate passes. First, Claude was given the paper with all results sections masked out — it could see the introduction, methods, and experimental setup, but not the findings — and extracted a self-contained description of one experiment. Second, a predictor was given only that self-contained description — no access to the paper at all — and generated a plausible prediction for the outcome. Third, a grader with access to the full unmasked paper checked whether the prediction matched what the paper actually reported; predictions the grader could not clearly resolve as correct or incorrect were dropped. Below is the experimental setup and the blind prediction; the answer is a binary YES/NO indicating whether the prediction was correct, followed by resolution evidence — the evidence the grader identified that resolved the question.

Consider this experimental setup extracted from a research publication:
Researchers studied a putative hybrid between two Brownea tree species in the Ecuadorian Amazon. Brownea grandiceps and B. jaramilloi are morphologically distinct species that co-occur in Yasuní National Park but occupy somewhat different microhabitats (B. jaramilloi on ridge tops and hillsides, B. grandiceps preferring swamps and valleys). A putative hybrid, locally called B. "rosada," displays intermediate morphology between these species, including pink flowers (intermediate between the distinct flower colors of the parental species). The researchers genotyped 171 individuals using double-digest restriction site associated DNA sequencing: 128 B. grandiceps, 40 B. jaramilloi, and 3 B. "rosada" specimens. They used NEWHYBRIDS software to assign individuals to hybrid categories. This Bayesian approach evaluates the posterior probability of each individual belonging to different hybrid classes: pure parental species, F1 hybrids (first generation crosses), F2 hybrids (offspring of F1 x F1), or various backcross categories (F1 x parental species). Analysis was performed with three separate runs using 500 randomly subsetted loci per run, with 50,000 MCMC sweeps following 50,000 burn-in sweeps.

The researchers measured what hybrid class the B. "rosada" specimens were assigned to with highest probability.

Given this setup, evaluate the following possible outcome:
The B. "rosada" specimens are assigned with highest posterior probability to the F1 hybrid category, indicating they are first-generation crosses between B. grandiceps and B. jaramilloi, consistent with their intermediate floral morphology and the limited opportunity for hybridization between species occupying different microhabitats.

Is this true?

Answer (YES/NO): NO